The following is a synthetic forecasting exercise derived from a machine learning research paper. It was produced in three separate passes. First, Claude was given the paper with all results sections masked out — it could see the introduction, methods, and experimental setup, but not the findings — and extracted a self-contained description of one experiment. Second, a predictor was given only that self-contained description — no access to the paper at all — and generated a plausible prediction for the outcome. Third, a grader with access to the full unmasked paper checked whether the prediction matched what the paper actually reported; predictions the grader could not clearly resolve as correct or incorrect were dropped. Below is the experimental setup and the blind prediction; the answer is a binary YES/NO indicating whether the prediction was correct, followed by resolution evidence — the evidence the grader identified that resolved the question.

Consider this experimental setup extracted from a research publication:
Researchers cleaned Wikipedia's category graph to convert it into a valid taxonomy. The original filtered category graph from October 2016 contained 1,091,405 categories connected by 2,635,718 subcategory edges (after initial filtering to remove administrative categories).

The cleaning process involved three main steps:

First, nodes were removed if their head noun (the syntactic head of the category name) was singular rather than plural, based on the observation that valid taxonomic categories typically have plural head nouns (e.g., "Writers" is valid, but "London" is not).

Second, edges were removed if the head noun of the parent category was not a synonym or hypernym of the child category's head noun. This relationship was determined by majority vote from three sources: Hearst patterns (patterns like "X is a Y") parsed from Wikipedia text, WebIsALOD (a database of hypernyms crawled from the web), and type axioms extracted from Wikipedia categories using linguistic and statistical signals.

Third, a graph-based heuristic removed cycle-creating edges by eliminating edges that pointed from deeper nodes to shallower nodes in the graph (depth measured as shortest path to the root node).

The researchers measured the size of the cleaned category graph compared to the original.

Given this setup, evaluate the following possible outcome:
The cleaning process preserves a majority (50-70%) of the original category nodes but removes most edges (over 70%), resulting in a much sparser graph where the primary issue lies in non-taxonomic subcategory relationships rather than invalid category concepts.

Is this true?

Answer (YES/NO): NO